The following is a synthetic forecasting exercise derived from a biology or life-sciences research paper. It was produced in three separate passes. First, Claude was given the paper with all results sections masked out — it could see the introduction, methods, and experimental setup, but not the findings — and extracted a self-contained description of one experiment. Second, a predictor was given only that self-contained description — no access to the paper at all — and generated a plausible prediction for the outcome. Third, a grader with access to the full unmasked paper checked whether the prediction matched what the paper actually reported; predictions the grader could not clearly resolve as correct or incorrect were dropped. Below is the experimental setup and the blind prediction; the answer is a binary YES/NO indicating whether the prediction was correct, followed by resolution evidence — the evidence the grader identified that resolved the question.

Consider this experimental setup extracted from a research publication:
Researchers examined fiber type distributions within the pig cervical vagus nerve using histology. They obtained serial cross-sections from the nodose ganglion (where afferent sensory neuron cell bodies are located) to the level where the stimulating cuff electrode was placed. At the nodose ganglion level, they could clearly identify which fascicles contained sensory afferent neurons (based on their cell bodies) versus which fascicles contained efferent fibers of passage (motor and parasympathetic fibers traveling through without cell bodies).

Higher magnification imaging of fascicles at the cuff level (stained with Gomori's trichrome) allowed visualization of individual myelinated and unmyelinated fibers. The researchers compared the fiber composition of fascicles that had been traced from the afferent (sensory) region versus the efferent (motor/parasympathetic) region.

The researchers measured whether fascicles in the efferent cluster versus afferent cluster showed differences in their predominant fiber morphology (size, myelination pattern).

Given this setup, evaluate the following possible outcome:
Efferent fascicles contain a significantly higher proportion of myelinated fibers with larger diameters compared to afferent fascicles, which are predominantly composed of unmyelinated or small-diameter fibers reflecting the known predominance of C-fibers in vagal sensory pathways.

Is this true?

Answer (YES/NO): YES